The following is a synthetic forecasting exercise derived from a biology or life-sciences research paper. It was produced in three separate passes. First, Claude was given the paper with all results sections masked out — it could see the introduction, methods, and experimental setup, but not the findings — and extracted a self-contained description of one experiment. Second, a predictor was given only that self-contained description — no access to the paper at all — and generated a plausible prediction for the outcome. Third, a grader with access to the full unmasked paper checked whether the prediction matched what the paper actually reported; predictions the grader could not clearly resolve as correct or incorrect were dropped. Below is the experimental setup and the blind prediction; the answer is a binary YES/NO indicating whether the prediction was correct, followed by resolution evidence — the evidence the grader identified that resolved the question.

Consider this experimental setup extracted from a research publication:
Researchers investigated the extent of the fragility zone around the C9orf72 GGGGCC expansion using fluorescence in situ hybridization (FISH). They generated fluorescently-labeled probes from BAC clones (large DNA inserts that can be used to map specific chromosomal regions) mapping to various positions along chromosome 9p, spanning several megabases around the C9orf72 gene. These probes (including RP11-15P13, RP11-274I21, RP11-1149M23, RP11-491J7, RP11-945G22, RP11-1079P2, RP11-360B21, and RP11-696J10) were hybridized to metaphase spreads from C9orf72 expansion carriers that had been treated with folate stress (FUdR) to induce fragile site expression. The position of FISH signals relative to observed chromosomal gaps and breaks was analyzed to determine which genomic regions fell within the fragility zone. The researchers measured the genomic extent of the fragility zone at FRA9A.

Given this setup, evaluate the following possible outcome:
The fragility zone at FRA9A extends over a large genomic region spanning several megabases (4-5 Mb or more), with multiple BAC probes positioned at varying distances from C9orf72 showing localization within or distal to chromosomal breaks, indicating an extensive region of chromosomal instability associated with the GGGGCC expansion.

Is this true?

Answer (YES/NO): YES